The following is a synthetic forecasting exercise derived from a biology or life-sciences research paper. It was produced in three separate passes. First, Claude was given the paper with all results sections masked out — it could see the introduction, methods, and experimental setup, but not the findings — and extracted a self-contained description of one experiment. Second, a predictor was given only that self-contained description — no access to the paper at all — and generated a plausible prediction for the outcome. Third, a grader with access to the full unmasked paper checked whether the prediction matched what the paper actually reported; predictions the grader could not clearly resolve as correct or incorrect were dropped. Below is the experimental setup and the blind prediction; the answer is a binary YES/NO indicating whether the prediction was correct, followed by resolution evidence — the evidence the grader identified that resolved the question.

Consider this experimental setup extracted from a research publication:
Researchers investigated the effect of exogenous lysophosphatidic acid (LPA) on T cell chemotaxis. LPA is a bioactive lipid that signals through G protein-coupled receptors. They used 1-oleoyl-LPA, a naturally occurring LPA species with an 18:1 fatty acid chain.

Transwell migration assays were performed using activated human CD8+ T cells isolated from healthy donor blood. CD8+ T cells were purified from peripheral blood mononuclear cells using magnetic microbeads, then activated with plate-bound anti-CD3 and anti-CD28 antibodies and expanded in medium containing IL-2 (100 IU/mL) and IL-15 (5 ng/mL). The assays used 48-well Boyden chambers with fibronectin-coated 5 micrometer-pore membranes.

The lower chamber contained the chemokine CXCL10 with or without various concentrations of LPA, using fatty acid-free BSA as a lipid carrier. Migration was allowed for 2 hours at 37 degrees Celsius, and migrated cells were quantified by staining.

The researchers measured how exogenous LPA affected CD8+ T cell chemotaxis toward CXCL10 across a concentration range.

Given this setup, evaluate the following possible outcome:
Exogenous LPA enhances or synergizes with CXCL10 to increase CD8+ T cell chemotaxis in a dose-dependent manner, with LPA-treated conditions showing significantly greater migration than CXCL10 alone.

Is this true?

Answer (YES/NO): NO